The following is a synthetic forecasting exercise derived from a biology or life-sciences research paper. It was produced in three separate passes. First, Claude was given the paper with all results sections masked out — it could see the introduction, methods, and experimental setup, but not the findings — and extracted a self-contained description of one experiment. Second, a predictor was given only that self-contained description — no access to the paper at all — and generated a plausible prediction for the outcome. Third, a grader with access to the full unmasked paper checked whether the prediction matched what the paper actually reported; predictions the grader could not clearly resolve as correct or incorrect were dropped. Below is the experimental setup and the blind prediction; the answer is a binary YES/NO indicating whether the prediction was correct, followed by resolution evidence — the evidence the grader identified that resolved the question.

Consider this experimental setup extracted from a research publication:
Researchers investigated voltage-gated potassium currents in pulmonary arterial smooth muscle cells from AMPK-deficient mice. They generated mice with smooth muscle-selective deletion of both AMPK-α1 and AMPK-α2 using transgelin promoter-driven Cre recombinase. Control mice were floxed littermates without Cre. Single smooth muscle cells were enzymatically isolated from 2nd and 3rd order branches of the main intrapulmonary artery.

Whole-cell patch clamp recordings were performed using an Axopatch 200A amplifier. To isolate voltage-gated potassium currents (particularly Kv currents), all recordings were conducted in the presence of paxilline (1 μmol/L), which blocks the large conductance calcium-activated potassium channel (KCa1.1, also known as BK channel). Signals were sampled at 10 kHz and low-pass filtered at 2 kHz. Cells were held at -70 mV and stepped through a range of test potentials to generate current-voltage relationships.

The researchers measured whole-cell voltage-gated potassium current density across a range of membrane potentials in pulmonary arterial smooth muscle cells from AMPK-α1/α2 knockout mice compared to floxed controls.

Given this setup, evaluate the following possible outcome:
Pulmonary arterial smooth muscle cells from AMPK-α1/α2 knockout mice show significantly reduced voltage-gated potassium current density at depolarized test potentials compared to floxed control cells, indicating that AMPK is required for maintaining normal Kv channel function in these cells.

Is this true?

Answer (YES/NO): YES